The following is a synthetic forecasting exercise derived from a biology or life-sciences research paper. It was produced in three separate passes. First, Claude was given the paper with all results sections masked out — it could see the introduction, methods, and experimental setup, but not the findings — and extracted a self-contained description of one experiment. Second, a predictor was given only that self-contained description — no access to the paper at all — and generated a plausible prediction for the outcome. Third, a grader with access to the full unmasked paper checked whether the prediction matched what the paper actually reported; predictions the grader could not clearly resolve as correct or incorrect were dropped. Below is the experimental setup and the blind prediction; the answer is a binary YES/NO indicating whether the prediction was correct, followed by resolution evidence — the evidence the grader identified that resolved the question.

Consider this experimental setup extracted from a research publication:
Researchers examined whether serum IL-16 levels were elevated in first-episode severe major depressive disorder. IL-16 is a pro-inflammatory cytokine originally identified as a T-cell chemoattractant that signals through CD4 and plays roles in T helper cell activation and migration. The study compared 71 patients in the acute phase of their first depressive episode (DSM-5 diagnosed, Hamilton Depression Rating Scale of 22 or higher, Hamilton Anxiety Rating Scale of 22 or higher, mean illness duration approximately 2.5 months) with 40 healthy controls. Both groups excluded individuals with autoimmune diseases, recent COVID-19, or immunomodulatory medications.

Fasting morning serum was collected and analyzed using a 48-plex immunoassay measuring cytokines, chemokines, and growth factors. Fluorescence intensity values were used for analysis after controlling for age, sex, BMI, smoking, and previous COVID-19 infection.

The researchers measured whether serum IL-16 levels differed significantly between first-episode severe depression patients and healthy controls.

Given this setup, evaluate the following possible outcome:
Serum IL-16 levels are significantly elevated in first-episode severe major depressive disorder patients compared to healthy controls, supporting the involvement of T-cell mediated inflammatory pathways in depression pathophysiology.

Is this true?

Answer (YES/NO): YES